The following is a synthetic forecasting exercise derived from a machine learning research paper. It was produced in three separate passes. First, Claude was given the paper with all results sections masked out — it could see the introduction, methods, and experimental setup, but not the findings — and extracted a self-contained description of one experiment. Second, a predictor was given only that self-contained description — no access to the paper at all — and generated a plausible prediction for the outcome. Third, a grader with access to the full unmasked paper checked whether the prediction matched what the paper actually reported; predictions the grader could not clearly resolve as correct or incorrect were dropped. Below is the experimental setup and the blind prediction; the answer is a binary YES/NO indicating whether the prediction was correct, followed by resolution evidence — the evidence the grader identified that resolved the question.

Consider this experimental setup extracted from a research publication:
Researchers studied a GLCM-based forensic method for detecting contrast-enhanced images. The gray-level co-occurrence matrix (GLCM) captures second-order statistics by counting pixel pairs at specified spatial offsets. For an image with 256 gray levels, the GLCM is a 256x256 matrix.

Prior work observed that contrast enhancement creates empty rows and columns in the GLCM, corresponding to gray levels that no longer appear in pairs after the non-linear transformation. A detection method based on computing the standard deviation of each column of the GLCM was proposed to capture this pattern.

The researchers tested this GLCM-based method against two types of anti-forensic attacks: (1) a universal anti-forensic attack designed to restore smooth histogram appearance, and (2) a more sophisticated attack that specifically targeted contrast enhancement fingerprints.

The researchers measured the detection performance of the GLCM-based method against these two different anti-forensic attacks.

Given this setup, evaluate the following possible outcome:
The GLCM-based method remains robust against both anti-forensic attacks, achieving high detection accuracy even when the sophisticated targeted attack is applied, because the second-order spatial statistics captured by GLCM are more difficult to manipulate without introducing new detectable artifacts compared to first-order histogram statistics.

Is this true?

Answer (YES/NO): NO